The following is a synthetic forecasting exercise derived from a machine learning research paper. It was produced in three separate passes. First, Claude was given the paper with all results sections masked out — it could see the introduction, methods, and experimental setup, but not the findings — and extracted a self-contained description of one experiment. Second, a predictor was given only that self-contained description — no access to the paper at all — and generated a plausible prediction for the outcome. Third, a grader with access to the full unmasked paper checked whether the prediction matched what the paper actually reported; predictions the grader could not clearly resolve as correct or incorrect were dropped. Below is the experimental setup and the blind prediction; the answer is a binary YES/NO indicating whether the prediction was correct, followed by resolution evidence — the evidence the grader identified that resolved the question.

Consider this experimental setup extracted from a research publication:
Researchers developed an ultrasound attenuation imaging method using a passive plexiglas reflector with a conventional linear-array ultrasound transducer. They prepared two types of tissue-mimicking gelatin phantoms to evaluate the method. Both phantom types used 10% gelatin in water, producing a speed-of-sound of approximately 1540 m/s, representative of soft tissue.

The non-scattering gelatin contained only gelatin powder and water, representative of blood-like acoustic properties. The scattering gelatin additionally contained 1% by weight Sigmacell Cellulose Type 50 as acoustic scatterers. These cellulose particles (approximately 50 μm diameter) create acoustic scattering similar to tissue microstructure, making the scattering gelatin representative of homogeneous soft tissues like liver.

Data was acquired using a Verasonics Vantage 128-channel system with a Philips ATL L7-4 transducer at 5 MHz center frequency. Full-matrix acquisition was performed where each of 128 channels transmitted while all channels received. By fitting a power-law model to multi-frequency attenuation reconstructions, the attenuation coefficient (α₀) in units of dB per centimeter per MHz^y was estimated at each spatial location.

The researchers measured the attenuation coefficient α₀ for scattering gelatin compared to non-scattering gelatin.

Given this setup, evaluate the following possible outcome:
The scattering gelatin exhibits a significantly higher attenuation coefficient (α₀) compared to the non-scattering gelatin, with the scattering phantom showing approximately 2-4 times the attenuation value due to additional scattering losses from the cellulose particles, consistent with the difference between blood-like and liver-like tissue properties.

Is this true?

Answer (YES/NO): NO